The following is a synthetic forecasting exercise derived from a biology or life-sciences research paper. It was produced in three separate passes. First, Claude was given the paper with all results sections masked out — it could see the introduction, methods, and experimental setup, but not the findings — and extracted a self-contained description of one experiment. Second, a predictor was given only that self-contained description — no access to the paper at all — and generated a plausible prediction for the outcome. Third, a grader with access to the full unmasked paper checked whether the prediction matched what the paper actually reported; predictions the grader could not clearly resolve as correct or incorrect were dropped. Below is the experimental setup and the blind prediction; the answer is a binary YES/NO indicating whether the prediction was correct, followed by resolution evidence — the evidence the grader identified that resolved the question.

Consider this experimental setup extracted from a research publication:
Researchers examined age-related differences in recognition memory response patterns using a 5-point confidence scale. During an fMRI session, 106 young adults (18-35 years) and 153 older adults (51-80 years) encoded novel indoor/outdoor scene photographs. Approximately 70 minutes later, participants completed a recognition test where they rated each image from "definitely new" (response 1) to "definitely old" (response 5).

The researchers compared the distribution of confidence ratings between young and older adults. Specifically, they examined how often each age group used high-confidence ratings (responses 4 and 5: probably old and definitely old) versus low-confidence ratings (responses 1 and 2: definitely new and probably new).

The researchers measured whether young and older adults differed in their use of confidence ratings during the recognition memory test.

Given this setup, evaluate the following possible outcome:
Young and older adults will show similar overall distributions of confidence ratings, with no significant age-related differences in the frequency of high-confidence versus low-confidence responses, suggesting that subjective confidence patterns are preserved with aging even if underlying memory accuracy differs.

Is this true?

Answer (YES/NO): NO